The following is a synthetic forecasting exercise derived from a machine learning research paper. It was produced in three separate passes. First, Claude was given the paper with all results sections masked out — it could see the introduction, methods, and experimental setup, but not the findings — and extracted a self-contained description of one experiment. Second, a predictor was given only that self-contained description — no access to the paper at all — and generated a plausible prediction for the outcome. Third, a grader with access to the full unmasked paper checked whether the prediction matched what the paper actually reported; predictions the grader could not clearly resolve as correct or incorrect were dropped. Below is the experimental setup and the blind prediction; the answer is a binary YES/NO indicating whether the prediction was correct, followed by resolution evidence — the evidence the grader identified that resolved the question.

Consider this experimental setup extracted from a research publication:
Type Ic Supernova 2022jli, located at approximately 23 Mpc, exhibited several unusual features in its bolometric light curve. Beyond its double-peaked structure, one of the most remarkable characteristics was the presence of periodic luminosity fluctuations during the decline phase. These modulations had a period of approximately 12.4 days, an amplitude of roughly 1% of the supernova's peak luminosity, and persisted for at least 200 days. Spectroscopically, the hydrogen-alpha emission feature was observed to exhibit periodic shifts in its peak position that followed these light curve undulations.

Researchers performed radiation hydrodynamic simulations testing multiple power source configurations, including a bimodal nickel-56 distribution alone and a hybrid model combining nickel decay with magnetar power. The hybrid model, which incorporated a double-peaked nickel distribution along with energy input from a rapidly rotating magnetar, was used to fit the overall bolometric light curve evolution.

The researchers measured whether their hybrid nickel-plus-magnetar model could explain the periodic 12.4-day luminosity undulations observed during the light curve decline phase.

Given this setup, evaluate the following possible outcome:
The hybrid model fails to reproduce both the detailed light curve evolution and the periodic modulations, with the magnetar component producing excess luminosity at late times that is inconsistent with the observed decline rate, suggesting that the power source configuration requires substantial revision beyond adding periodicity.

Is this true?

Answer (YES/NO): NO